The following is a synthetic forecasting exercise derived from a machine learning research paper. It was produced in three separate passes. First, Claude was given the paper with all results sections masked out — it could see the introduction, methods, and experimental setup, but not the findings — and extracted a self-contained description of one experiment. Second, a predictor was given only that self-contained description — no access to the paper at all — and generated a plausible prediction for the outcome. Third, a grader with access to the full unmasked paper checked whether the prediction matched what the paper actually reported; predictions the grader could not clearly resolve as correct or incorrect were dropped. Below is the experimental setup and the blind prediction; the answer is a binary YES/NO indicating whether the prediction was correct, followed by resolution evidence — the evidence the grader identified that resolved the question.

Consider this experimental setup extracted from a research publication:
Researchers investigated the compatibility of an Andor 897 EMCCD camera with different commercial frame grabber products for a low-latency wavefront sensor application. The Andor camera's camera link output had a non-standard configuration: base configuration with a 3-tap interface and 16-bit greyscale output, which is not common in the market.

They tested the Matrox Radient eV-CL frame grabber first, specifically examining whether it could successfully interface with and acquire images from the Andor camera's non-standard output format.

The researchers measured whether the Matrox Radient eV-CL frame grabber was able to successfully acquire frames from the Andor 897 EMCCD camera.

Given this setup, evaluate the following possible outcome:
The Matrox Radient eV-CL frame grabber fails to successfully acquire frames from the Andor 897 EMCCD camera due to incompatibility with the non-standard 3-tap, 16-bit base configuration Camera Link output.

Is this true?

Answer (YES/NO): YES